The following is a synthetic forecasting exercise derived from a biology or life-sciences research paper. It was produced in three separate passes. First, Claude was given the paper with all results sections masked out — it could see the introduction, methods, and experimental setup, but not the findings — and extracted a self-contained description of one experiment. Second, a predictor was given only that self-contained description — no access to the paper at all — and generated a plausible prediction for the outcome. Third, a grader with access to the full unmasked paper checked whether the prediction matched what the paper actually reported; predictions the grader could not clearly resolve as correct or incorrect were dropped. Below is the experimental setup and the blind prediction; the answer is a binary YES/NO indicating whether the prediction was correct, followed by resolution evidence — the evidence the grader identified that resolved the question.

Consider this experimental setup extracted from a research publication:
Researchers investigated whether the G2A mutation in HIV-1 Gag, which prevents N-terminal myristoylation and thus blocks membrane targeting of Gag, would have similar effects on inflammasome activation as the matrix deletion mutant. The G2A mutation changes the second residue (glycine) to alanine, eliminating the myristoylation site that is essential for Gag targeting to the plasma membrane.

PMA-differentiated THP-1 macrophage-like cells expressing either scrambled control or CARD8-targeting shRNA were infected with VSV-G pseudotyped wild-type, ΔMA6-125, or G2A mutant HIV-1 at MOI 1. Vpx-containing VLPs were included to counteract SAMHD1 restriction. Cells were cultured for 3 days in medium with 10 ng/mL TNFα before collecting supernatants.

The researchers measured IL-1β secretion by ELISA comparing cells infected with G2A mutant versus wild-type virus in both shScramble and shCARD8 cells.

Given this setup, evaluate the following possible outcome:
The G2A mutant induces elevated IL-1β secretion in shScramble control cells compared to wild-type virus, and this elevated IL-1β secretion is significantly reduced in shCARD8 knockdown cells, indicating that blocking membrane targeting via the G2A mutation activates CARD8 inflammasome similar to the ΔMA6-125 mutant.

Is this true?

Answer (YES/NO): NO